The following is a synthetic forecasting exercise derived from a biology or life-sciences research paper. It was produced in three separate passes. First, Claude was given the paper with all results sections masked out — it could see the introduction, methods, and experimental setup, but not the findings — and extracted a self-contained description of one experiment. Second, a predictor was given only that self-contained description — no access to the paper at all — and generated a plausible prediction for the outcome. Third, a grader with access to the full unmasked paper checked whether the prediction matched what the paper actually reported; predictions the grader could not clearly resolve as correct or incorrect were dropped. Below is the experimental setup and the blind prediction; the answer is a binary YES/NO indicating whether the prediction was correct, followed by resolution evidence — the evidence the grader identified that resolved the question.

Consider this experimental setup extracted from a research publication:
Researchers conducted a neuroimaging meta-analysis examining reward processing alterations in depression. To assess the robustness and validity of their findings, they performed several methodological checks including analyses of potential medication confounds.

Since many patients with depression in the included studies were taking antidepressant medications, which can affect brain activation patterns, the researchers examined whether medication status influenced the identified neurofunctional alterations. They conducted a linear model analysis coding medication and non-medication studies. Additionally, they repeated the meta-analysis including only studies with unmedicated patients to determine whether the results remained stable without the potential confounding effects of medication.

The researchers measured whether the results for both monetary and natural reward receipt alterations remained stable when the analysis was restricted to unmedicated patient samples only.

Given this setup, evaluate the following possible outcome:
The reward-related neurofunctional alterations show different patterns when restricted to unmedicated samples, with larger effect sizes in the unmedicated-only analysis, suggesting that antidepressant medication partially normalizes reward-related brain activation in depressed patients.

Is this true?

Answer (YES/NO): NO